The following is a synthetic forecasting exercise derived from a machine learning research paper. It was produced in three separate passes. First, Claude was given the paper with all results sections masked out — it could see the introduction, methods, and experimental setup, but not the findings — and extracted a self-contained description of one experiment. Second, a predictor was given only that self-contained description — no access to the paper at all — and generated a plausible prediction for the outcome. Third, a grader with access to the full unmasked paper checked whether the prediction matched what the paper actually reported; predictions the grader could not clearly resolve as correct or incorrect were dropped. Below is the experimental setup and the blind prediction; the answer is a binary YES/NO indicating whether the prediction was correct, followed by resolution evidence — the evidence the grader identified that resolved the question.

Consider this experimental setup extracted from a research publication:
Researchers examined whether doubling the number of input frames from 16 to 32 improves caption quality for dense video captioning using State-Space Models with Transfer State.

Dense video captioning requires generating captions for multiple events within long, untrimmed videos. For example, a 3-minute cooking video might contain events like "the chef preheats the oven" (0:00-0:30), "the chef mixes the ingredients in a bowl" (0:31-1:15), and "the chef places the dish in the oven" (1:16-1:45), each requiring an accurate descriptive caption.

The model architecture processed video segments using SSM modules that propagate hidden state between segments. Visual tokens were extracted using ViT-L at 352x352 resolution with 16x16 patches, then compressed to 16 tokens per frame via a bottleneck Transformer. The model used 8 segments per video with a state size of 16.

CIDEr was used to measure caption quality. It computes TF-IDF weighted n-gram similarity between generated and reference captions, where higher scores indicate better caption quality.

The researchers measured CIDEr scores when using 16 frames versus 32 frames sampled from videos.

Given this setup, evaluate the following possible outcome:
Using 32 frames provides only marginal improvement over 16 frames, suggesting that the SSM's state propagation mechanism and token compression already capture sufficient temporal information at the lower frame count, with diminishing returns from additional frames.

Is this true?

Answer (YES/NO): NO